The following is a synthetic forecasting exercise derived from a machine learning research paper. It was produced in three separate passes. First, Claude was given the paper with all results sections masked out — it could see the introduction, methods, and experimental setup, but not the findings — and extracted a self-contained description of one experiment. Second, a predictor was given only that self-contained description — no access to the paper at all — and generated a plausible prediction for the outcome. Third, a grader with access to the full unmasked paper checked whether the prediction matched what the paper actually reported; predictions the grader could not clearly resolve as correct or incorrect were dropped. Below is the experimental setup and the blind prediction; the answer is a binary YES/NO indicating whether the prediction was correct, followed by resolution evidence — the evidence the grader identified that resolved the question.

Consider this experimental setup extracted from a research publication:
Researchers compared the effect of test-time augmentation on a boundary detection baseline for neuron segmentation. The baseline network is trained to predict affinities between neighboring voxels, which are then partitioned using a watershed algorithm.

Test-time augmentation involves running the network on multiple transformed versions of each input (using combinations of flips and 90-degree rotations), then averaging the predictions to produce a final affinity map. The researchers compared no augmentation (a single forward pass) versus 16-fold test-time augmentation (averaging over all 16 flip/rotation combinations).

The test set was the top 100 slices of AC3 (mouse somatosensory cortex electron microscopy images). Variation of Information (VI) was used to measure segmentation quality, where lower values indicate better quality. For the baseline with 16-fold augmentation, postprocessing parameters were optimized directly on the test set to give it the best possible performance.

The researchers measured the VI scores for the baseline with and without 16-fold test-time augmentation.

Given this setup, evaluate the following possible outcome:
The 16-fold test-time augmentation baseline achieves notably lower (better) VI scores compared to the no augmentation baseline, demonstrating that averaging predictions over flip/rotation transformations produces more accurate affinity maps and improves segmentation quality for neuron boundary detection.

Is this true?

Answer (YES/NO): YES